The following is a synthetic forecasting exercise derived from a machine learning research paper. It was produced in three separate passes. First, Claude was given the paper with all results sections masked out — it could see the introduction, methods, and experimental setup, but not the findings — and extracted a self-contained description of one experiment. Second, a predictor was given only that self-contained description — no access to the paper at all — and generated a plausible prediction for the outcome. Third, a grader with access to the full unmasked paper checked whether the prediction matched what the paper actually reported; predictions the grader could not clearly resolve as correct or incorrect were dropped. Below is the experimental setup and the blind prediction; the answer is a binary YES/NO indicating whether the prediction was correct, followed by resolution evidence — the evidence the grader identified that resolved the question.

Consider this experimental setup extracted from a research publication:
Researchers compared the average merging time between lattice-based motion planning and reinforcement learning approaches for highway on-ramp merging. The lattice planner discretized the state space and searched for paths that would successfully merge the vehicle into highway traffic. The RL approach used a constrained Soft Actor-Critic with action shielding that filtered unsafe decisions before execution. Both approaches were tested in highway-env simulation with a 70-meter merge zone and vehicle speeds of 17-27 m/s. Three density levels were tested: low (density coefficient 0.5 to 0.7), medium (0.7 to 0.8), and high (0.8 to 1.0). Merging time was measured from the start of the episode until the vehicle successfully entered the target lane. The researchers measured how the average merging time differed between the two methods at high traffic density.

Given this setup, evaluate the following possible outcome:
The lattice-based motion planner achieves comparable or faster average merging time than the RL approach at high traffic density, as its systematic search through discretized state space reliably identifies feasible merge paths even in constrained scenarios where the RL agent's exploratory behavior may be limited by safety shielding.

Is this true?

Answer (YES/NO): YES